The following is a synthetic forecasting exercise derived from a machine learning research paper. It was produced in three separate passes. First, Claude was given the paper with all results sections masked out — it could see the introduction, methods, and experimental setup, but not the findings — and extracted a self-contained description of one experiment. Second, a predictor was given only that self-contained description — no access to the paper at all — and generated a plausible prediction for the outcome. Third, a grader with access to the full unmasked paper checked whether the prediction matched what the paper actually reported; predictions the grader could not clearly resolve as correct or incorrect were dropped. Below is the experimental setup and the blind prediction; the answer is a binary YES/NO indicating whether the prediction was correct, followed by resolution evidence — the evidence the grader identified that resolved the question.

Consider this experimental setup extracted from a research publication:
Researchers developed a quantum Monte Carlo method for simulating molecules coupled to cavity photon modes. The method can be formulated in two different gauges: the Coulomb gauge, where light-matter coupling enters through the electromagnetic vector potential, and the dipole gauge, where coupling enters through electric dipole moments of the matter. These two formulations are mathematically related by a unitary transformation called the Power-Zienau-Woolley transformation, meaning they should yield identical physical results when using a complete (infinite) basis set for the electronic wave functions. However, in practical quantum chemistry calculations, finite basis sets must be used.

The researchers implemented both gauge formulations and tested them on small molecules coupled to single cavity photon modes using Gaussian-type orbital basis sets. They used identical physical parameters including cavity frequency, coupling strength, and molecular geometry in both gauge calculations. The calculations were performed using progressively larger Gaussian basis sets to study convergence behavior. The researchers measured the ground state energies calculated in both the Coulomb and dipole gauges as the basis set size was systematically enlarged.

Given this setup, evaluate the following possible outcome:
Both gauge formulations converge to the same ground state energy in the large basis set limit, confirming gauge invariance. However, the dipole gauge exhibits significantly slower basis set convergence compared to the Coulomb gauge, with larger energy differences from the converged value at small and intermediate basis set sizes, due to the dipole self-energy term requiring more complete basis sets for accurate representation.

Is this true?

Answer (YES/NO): NO